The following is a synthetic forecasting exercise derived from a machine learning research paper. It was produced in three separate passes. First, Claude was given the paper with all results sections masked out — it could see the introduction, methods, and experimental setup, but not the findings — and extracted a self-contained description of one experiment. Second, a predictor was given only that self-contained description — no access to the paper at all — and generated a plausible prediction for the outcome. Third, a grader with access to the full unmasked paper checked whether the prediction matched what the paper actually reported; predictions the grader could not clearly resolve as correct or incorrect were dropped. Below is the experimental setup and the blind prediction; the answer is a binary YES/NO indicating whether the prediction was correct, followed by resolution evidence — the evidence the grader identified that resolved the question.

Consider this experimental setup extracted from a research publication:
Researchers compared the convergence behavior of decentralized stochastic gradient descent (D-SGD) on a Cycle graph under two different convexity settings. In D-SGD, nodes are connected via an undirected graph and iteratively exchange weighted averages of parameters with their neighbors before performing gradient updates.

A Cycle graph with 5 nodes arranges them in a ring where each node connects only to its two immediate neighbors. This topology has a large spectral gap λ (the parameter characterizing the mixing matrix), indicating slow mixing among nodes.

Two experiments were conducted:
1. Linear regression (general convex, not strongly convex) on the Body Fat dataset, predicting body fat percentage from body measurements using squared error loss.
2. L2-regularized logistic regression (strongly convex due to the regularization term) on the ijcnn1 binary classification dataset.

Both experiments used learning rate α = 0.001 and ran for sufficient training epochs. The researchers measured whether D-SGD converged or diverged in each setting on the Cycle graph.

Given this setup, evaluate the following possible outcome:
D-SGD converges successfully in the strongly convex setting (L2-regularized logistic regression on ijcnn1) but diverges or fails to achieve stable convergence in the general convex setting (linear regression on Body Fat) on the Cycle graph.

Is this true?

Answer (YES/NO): YES